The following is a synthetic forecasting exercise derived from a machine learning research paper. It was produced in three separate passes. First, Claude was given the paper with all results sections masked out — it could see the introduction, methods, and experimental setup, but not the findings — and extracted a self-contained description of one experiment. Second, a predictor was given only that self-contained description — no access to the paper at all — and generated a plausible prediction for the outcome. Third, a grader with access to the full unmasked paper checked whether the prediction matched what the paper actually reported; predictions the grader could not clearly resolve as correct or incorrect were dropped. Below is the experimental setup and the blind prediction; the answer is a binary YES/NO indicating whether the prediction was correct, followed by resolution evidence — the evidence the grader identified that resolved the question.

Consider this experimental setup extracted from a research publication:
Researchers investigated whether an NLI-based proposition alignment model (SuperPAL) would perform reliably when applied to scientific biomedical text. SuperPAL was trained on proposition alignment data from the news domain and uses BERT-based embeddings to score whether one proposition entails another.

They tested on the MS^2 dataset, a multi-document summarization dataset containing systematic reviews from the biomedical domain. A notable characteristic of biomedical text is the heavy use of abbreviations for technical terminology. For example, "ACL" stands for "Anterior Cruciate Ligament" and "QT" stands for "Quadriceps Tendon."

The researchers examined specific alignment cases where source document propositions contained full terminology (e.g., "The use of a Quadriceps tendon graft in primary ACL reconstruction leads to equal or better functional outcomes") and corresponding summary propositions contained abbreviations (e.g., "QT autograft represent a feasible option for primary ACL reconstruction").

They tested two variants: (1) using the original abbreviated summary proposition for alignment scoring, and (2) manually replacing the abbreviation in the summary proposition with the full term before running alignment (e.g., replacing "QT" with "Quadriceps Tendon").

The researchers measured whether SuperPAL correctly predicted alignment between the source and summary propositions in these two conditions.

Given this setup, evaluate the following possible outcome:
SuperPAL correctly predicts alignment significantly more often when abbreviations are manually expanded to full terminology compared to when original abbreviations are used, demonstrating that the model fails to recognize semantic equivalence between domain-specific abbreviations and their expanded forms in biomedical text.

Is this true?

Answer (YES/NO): YES